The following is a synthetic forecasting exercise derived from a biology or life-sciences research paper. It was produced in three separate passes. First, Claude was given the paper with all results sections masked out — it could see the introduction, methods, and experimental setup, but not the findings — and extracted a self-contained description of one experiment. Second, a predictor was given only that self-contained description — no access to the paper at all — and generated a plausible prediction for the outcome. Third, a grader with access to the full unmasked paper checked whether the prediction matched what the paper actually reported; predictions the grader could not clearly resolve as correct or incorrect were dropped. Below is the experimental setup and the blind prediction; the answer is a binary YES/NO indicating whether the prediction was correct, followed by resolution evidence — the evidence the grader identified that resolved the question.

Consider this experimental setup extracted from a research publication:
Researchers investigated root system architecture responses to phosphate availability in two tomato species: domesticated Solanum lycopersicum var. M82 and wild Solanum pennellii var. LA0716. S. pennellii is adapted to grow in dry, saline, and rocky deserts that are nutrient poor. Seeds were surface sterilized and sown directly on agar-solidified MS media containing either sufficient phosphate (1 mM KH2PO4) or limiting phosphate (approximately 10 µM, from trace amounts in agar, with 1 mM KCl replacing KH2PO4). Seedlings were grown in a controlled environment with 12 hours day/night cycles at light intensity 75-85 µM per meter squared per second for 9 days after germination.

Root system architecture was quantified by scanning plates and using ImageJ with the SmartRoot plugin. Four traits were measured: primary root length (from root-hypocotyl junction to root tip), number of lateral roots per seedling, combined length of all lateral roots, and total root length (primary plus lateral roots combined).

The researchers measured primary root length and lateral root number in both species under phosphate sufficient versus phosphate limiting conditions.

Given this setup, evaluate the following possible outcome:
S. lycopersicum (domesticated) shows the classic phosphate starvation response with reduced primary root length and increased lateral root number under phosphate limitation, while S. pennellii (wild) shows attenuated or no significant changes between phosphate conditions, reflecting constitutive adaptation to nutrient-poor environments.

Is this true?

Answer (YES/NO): NO